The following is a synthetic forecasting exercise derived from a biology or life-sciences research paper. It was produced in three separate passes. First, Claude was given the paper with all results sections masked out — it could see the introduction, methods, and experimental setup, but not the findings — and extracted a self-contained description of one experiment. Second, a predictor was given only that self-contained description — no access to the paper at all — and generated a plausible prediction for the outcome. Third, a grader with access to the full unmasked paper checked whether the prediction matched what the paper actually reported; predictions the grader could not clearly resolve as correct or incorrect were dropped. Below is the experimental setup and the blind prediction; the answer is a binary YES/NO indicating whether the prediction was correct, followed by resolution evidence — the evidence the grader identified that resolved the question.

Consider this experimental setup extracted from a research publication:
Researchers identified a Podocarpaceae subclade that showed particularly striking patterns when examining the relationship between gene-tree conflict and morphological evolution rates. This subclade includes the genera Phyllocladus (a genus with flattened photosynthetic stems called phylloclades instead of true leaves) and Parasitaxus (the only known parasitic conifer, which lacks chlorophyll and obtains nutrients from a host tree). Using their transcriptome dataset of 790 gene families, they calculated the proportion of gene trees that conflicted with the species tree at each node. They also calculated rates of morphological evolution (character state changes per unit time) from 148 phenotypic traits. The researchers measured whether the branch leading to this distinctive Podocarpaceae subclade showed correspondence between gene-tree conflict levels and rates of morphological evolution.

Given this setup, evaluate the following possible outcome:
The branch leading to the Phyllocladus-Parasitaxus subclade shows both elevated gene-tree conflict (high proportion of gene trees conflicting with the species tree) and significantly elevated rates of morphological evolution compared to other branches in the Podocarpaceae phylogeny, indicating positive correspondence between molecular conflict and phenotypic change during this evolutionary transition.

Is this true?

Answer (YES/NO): YES